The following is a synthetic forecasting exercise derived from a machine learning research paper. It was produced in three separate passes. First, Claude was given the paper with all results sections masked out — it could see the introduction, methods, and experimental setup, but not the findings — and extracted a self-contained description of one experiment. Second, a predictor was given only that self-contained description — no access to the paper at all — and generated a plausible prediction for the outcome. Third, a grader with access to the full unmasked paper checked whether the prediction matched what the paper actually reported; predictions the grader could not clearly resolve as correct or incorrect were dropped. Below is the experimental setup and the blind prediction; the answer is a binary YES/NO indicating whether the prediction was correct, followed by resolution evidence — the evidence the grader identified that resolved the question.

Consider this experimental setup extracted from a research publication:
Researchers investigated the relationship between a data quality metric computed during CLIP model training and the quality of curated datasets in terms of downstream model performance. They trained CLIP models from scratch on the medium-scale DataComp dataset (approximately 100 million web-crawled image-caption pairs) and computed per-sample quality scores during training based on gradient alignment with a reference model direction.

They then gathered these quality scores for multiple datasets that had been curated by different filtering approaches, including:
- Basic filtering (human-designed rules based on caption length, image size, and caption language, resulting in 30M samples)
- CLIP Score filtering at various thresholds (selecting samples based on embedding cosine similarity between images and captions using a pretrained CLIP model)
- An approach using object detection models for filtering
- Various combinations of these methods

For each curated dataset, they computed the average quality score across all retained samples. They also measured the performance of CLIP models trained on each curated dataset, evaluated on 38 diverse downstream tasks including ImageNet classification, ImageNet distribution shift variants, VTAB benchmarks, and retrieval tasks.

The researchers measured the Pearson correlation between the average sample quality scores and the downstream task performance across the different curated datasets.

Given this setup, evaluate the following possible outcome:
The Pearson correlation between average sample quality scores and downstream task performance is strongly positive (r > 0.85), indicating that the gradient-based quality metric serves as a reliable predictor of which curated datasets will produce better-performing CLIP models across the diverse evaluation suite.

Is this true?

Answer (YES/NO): YES